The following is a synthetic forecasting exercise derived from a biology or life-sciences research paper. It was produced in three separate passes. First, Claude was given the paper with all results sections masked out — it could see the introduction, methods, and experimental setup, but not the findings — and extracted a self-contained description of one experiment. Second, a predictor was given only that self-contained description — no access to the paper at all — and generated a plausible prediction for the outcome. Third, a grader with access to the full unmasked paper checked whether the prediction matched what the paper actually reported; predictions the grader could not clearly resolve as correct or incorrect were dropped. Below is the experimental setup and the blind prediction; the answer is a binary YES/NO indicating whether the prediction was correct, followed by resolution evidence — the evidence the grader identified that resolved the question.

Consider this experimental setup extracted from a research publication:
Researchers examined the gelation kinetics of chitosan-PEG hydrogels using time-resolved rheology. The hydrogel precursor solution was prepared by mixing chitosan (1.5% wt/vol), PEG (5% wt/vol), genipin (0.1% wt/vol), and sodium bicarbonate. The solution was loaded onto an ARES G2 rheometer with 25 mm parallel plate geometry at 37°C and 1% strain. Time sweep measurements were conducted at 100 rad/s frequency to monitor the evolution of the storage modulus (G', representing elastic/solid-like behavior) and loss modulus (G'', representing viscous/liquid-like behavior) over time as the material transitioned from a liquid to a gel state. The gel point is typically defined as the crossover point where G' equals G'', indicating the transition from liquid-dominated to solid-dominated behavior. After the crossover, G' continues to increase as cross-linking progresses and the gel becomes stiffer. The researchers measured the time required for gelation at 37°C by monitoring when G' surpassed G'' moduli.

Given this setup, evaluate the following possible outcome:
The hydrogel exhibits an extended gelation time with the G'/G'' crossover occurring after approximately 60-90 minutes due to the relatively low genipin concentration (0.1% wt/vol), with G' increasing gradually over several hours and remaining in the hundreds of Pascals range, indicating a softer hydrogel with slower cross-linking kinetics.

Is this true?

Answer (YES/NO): NO